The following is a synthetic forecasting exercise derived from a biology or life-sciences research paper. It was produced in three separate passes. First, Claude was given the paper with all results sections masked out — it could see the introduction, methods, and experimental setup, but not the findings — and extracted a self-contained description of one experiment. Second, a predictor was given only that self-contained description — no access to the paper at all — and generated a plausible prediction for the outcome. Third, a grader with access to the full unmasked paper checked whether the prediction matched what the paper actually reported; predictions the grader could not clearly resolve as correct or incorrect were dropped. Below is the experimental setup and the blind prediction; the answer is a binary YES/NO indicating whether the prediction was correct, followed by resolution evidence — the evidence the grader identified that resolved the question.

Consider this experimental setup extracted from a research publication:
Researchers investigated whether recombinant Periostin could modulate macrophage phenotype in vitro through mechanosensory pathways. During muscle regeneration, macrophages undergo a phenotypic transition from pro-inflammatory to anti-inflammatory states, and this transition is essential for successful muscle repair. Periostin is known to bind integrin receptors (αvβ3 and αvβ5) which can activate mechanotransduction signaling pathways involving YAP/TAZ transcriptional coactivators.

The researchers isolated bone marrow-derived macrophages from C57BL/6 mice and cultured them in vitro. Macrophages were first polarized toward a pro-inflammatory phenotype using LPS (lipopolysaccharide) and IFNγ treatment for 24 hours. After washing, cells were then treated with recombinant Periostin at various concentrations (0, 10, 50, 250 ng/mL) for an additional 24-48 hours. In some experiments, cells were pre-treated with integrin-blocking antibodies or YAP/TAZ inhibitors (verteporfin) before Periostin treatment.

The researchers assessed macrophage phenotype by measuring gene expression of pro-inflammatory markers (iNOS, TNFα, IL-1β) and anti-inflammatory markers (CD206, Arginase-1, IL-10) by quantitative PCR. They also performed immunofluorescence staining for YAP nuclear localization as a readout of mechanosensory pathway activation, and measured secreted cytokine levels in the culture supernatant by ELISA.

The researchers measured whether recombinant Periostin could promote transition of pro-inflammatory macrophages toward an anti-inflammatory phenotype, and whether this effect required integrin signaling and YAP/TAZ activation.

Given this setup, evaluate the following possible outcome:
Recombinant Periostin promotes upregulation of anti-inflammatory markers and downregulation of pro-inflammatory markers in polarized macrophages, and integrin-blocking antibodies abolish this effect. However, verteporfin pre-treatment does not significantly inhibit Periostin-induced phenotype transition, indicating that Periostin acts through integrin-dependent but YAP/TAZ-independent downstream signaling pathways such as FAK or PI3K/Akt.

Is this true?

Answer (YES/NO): NO